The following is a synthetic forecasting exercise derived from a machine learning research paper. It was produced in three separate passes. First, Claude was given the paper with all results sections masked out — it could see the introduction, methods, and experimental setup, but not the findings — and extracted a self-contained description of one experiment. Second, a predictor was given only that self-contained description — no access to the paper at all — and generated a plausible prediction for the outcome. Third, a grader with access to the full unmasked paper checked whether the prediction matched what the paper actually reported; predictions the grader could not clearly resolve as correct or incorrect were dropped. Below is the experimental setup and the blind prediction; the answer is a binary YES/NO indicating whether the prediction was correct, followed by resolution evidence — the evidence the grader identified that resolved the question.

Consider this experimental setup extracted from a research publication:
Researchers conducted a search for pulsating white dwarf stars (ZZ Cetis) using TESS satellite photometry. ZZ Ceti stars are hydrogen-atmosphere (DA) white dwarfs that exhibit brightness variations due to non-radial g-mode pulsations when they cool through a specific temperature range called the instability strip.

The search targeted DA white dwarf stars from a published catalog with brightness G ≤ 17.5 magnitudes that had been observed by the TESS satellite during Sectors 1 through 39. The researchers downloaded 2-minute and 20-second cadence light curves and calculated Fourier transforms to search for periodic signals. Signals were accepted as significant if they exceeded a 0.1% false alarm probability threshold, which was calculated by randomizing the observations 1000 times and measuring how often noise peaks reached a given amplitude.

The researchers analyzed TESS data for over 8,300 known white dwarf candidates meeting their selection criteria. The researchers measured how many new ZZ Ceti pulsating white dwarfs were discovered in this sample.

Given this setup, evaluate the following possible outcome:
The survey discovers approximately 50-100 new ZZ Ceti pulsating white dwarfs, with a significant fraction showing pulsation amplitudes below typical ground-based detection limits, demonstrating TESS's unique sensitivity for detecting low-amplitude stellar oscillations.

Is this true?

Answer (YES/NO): NO